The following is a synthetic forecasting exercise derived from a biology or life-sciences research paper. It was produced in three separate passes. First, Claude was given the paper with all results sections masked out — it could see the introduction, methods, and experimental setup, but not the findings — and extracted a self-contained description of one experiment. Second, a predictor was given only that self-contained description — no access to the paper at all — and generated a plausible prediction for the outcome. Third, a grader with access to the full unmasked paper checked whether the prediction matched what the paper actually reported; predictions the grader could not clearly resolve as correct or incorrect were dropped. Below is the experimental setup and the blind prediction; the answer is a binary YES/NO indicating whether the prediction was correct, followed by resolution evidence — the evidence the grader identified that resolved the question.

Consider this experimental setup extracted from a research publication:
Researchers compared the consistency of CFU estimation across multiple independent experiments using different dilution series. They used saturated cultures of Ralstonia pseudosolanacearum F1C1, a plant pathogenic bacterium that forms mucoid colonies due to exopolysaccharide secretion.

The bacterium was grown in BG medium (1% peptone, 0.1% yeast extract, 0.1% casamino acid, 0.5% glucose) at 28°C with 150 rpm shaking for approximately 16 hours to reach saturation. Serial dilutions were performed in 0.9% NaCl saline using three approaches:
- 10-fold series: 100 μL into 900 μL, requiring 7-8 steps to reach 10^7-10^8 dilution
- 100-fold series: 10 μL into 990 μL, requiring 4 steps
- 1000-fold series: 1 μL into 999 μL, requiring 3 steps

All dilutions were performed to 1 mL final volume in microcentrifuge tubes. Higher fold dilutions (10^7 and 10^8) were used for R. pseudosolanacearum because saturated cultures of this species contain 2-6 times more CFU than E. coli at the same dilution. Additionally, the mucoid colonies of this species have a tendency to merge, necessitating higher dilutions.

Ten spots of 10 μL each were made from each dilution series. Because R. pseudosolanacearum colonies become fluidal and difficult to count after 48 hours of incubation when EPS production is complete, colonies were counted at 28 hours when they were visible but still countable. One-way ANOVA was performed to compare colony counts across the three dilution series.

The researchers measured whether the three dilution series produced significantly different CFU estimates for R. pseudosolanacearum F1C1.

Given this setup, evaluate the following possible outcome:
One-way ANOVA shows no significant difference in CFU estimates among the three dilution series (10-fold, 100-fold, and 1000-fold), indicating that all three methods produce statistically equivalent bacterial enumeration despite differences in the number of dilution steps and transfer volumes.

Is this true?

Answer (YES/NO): NO